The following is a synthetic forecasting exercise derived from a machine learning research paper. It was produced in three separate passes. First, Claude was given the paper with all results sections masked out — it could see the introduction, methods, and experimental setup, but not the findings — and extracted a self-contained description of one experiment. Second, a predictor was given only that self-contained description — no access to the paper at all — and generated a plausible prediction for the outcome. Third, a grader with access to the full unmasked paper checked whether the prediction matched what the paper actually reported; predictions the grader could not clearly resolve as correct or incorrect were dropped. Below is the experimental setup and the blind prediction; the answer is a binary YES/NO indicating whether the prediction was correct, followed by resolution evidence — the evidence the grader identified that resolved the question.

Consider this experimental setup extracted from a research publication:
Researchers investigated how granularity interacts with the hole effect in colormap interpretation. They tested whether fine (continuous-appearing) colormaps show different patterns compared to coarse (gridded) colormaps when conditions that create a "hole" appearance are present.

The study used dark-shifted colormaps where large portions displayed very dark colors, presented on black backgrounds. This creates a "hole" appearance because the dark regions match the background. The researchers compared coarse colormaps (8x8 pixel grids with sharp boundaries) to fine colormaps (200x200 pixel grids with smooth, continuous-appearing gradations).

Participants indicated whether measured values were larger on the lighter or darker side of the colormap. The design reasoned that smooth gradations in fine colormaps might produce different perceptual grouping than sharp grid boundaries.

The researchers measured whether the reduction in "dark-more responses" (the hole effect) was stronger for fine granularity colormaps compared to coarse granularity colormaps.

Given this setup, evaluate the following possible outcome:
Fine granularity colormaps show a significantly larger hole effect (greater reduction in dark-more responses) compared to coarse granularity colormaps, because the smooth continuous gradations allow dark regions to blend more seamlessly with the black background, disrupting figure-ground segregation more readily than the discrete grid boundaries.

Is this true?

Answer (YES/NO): NO